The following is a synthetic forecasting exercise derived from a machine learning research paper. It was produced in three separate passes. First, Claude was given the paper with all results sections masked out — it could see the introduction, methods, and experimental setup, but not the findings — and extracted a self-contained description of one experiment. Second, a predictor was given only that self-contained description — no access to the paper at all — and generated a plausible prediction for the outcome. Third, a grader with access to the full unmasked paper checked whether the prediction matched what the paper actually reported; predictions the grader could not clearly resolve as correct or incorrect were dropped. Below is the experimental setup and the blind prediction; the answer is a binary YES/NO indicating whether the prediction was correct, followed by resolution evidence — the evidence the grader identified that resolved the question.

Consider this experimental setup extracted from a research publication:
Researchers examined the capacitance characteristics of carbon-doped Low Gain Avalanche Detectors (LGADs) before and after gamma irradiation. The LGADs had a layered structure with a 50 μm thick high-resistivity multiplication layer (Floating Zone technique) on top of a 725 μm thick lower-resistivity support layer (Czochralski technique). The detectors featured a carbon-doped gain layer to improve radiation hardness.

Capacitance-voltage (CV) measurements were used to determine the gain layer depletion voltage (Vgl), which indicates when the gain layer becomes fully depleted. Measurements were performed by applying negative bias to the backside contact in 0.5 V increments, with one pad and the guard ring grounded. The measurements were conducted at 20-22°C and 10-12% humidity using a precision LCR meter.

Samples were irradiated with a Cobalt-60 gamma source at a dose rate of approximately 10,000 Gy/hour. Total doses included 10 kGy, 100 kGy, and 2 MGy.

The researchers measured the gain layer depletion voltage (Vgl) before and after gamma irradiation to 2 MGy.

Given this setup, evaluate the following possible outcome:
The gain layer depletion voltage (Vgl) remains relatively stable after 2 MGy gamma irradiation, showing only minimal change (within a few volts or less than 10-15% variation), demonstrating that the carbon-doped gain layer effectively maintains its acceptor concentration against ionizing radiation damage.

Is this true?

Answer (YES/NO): YES